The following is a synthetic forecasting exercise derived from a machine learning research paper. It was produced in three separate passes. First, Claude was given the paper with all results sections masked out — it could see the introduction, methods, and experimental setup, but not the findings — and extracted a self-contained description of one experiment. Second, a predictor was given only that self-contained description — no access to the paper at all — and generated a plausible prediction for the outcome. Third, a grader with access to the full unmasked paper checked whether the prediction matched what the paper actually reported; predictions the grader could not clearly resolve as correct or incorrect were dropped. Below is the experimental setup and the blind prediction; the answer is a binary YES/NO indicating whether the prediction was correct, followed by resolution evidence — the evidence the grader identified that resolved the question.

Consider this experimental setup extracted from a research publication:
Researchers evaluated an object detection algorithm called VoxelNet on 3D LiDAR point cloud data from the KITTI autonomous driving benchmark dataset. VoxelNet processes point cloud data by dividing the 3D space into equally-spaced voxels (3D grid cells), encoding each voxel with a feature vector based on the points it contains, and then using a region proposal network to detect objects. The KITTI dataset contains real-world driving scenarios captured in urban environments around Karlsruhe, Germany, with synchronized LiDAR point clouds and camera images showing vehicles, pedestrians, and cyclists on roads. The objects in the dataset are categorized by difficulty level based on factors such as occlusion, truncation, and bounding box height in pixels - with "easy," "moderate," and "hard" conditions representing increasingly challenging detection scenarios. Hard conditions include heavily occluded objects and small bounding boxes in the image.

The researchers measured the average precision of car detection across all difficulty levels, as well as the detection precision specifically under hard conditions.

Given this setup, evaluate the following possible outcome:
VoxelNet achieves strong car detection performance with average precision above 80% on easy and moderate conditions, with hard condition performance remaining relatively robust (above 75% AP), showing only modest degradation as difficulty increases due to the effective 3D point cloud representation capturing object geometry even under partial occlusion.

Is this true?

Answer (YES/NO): NO